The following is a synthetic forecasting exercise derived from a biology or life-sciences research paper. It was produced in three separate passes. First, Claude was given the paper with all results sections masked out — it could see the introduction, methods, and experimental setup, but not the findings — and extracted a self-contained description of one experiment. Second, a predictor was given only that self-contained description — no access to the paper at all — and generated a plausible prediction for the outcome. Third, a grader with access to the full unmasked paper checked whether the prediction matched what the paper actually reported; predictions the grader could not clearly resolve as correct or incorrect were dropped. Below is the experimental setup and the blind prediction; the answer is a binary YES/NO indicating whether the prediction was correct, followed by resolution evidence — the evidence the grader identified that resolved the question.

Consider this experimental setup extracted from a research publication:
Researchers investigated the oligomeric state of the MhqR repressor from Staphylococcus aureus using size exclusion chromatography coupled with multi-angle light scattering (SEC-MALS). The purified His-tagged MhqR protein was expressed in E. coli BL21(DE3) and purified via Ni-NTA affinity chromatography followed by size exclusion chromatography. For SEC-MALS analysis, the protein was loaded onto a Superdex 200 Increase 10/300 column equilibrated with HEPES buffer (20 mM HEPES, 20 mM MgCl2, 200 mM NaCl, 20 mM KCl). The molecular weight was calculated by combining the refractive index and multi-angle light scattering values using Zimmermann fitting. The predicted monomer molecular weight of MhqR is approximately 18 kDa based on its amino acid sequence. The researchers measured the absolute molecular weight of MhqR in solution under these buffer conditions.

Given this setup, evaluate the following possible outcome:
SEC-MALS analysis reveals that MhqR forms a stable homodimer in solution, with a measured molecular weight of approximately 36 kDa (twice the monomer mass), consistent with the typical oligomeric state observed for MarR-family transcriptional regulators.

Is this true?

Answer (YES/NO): NO